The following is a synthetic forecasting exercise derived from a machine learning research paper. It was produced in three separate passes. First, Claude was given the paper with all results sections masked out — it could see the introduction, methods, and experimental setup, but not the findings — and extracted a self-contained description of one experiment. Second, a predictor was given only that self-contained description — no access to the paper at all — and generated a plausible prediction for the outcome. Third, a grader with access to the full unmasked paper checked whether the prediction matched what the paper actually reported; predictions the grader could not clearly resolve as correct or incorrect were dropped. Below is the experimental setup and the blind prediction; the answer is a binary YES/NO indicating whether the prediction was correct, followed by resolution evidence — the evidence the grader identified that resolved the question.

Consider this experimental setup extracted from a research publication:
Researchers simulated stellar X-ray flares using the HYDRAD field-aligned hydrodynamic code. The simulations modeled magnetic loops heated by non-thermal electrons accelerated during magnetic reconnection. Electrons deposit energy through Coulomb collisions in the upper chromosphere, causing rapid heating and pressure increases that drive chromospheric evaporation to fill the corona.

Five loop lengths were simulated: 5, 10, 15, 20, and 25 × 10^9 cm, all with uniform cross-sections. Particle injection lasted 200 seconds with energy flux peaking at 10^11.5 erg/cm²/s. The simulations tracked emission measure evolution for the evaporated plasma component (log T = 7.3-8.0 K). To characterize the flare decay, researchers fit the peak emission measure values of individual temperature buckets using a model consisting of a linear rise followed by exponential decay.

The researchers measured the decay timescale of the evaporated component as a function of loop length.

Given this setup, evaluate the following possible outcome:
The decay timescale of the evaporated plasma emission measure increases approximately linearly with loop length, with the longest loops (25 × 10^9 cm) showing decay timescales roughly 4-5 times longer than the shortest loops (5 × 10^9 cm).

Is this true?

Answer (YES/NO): YES